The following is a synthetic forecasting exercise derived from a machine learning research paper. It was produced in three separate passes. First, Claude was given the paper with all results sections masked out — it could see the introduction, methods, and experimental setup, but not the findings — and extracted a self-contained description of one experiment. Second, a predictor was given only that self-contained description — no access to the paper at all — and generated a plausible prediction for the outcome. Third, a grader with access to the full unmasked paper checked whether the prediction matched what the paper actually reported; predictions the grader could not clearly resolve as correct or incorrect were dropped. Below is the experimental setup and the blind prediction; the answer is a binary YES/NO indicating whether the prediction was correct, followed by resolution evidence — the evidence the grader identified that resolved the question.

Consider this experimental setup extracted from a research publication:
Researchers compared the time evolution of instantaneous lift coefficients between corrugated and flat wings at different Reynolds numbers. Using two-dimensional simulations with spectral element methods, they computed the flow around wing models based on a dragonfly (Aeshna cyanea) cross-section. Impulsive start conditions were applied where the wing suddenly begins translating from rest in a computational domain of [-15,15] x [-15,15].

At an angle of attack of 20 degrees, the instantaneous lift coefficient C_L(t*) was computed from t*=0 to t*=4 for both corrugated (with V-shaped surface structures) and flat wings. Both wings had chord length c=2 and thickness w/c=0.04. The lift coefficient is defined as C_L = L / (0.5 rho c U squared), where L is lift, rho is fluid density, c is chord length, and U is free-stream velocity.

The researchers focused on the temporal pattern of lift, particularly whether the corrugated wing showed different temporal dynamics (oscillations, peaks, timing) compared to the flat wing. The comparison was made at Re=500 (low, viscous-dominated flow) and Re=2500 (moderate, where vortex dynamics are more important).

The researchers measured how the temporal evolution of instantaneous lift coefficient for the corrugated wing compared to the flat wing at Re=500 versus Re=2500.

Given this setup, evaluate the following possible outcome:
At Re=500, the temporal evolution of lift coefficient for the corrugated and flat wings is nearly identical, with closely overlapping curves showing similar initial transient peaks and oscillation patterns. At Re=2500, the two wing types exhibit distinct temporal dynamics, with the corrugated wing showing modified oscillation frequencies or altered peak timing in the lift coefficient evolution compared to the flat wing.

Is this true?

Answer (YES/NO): YES